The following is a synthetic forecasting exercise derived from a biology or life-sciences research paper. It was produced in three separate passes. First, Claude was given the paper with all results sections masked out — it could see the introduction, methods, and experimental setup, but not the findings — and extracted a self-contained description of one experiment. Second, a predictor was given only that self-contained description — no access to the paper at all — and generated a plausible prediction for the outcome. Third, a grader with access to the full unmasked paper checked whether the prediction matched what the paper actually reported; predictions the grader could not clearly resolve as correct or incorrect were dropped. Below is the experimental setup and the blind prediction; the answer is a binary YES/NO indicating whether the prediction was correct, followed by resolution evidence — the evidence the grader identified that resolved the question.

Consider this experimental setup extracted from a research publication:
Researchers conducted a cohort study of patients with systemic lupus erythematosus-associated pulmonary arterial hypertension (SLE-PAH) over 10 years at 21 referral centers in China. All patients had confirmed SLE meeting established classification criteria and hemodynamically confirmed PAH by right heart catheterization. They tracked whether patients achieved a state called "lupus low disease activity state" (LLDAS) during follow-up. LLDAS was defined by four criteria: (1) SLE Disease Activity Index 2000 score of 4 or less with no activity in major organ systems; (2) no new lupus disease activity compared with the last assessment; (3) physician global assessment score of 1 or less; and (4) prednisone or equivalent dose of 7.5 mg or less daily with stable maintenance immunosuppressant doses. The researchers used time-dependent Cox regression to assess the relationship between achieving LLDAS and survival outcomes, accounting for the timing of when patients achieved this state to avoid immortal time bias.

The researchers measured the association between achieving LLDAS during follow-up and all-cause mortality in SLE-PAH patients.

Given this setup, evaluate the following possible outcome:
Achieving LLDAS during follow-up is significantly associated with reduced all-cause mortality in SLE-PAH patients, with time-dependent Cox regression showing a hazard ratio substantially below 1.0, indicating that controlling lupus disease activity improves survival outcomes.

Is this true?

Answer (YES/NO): YES